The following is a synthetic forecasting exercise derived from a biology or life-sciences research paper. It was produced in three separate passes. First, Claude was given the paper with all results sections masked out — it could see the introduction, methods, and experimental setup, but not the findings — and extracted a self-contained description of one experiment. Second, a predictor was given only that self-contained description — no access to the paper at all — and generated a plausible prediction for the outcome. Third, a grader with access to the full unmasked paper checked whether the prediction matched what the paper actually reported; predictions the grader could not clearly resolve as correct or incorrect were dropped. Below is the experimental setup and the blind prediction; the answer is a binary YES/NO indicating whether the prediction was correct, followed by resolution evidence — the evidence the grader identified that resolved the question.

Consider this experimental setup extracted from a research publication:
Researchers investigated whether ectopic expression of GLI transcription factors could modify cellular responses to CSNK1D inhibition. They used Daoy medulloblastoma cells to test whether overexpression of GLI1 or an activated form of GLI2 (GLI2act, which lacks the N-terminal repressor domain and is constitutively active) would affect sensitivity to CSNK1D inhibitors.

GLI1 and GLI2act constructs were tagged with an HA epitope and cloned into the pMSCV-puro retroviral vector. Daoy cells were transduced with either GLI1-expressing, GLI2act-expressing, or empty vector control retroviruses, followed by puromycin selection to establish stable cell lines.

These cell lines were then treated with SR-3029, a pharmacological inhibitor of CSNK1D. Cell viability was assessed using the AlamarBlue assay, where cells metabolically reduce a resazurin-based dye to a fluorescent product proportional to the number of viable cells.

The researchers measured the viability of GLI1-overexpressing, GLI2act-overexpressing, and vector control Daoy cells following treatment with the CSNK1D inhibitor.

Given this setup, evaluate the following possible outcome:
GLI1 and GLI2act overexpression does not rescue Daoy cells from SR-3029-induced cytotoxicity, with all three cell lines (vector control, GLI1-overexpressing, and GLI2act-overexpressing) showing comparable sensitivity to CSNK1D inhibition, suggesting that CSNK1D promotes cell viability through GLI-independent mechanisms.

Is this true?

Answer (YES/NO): NO